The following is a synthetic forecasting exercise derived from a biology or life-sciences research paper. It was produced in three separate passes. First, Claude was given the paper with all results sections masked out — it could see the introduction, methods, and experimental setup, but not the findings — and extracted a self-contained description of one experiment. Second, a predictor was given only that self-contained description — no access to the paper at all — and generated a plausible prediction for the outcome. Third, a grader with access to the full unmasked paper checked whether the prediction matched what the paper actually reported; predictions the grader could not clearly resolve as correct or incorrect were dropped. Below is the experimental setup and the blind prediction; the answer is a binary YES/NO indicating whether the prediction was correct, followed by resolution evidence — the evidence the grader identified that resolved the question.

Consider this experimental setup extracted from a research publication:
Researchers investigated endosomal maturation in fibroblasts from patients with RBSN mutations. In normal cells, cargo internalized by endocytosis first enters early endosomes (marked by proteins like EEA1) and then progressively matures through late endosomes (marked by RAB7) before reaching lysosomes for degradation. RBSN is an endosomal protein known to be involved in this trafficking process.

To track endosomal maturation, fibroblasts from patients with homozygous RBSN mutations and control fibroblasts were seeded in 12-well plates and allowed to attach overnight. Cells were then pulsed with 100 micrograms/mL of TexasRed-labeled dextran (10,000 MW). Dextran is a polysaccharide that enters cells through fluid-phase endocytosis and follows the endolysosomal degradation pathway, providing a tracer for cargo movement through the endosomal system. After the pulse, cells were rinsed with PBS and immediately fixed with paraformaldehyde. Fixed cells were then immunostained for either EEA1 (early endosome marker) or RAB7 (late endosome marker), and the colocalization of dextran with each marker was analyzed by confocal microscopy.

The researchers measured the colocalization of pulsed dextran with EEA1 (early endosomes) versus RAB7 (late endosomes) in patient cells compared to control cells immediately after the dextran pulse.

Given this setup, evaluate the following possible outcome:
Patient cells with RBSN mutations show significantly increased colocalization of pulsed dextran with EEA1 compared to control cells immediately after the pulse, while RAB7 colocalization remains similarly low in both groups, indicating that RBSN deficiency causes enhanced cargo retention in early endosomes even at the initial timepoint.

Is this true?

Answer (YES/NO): NO